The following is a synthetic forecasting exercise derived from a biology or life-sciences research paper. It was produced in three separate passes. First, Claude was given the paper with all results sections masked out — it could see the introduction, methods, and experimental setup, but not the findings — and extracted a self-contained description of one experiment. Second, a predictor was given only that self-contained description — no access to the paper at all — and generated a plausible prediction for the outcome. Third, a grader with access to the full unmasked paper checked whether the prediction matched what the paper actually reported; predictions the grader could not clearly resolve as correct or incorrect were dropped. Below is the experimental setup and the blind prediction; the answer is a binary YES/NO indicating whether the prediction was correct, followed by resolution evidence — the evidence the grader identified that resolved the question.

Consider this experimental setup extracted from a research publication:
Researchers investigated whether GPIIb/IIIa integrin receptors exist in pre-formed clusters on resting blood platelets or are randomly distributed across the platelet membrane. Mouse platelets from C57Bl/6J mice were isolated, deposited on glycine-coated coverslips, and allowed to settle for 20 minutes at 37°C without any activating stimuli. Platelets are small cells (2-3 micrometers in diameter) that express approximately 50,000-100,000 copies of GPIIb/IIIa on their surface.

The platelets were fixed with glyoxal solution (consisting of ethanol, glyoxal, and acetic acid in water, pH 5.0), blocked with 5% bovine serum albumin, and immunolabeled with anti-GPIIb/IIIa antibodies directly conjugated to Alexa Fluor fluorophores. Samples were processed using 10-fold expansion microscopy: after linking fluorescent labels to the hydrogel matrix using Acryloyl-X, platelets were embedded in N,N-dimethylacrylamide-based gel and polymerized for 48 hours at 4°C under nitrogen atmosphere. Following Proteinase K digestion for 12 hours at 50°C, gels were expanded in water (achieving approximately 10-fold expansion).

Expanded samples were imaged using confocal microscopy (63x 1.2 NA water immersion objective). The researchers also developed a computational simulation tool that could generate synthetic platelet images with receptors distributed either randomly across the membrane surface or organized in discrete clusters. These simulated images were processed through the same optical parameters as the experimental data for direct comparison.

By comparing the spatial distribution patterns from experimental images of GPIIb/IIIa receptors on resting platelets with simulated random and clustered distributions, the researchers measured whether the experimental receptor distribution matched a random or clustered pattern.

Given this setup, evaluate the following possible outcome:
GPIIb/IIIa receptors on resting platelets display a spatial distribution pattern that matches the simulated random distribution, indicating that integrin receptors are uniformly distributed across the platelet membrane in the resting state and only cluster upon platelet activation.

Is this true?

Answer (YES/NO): NO